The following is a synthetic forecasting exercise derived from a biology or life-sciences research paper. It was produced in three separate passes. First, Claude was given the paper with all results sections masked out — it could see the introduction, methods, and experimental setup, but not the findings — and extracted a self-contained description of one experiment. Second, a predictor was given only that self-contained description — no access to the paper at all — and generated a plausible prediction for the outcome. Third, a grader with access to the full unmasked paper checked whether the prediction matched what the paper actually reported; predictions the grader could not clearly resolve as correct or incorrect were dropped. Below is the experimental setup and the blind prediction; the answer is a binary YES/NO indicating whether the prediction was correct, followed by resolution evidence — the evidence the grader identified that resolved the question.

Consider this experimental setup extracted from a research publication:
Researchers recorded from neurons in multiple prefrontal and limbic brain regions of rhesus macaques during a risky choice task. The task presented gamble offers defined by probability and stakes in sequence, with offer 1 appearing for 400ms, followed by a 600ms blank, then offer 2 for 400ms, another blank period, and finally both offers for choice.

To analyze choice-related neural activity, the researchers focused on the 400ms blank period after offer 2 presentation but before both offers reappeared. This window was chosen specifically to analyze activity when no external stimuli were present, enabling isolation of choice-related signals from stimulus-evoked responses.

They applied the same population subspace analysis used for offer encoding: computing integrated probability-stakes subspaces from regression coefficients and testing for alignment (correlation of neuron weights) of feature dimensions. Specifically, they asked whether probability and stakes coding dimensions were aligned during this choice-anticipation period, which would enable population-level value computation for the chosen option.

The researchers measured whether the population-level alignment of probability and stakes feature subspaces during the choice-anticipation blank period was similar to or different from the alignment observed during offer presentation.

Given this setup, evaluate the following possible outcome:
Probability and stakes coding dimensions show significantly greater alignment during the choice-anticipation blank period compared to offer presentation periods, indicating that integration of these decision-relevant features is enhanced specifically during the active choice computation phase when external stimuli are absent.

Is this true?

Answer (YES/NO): NO